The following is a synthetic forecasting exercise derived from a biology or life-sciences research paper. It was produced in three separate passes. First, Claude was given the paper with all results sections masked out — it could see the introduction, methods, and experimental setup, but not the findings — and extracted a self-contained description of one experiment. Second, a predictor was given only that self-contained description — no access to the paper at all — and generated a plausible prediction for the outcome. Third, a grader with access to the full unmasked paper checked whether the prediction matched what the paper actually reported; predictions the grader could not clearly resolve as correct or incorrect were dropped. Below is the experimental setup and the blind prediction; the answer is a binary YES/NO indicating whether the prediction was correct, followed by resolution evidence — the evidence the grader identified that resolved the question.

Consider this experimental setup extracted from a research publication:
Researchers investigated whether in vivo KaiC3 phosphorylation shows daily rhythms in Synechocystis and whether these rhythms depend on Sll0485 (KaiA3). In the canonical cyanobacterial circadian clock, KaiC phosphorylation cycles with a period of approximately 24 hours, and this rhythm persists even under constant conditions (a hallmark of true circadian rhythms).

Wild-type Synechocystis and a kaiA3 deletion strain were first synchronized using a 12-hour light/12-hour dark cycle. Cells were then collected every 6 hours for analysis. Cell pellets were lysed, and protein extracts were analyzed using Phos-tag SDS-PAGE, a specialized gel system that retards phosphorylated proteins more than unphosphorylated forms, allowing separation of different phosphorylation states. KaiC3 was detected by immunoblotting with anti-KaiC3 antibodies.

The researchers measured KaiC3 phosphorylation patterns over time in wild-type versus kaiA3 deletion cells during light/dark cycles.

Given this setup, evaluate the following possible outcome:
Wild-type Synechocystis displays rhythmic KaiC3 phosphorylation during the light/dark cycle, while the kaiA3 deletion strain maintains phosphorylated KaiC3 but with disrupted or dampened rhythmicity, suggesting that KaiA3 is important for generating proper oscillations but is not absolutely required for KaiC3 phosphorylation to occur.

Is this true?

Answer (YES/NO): NO